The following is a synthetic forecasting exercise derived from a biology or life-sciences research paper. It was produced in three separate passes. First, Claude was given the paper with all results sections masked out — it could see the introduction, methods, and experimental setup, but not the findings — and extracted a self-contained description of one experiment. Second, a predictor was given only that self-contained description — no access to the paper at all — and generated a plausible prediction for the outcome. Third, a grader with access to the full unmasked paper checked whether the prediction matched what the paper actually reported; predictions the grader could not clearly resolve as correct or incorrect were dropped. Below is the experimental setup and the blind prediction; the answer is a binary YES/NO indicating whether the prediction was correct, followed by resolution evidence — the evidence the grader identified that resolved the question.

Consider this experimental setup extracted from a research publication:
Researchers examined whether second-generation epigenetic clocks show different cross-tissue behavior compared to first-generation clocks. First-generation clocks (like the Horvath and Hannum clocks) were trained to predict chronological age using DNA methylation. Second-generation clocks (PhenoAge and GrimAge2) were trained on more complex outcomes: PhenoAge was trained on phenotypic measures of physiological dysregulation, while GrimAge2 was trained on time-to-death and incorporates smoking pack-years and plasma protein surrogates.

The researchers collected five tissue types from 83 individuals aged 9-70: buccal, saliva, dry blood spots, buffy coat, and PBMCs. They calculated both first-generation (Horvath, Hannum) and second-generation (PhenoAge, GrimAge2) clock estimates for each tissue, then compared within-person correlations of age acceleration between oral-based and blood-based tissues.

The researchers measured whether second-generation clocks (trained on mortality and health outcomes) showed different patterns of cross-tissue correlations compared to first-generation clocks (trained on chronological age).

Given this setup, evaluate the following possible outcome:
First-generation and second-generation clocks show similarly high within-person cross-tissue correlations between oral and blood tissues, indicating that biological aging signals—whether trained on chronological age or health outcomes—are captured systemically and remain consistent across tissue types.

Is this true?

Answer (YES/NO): NO